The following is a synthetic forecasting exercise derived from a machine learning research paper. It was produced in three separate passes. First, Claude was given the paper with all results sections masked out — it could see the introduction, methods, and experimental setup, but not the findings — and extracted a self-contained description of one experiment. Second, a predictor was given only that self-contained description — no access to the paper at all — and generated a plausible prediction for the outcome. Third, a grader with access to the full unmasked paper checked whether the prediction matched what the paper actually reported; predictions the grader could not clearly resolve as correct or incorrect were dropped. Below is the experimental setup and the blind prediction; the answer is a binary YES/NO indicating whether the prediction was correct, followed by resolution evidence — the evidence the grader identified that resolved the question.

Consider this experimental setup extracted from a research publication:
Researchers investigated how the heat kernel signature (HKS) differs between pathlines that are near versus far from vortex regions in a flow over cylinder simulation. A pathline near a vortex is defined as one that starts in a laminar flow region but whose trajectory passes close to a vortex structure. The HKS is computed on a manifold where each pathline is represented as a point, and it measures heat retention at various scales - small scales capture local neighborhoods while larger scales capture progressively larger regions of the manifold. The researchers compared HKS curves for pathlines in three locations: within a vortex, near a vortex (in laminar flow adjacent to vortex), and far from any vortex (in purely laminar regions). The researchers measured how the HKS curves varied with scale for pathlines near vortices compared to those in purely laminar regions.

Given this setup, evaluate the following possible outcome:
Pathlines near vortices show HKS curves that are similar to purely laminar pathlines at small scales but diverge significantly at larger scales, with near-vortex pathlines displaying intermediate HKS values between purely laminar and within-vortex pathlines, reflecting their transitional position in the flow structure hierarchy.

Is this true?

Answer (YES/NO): YES